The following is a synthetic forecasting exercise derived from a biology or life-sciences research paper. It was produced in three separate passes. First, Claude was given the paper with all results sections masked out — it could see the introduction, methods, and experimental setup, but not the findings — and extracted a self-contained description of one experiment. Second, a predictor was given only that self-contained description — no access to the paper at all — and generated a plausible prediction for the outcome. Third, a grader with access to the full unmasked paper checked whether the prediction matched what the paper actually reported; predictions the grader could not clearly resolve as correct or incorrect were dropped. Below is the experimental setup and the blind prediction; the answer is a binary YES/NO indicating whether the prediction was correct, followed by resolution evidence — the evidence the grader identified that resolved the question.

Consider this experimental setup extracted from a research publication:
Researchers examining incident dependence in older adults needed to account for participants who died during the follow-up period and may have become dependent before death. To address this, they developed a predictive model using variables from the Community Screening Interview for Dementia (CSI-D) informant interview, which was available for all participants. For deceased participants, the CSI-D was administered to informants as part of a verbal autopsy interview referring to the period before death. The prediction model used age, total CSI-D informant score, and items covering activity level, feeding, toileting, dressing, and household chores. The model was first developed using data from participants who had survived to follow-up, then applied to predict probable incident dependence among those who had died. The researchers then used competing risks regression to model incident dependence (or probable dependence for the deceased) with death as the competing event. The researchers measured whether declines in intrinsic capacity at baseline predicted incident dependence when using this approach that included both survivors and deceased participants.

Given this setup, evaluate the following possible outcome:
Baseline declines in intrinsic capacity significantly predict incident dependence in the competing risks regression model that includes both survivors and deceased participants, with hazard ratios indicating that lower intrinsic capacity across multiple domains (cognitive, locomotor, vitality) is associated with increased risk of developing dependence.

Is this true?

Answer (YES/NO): YES